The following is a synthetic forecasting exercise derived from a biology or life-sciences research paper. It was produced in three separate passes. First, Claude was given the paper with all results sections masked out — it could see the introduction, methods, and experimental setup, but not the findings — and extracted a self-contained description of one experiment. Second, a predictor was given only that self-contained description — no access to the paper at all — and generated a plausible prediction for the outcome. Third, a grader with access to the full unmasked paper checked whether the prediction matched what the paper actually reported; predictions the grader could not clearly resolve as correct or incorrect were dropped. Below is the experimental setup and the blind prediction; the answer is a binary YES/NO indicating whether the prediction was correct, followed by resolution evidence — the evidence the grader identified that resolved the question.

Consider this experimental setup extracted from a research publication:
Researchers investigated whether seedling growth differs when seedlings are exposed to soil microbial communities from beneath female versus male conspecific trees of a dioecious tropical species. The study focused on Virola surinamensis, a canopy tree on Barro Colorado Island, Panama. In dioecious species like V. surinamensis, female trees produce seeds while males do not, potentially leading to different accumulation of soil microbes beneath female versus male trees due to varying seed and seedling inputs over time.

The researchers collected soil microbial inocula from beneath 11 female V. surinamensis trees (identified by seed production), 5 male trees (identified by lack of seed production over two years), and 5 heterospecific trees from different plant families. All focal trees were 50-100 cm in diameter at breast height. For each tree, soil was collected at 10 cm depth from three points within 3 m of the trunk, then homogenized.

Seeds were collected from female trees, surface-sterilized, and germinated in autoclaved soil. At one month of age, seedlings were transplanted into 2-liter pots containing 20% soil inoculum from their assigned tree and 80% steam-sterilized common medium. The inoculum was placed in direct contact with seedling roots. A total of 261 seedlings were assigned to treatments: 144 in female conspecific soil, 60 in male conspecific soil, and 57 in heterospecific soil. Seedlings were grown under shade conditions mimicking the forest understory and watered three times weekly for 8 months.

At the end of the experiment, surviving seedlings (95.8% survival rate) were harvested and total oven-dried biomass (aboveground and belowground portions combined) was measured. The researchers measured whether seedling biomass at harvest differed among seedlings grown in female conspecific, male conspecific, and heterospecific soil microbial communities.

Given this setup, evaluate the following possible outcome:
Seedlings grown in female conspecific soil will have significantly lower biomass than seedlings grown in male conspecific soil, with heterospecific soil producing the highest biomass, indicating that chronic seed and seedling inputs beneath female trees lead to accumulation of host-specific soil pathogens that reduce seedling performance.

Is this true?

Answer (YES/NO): NO